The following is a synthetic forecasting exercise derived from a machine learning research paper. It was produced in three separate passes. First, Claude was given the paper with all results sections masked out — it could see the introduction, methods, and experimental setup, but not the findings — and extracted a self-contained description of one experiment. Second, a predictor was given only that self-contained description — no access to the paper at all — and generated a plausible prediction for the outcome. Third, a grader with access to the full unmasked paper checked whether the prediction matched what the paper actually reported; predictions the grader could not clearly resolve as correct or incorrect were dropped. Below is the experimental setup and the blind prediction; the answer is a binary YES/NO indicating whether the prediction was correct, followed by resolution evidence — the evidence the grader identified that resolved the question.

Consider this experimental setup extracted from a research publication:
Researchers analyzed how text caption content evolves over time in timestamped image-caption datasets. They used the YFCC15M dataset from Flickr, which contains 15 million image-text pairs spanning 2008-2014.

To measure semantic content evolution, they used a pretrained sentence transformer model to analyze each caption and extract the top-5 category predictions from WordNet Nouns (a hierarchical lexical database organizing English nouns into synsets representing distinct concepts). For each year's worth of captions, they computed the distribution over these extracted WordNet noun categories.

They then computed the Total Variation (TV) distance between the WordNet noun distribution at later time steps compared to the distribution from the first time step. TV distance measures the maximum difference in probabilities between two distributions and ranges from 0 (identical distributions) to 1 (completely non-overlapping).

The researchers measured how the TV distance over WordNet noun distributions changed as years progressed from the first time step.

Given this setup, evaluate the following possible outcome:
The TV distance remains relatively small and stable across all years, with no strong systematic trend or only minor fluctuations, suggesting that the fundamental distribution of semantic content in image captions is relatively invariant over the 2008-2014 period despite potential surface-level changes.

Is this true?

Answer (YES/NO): NO